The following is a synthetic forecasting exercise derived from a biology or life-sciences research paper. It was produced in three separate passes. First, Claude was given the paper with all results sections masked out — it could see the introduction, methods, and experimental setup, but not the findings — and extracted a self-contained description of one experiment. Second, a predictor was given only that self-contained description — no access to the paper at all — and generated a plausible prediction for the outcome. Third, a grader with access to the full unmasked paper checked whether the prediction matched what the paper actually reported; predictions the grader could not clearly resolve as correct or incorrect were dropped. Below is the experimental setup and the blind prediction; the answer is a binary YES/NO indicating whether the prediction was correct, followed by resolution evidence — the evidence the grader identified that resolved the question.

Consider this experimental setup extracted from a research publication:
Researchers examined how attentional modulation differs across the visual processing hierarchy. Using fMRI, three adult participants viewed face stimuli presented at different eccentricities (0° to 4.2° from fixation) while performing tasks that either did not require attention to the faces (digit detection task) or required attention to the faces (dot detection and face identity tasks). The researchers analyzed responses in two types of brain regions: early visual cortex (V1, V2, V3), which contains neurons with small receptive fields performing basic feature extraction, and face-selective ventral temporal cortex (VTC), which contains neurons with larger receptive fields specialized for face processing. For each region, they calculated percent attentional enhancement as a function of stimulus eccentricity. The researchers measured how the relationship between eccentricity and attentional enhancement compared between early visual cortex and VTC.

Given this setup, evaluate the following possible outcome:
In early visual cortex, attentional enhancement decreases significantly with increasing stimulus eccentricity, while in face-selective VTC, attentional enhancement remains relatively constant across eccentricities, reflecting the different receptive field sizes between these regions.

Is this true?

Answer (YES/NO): NO